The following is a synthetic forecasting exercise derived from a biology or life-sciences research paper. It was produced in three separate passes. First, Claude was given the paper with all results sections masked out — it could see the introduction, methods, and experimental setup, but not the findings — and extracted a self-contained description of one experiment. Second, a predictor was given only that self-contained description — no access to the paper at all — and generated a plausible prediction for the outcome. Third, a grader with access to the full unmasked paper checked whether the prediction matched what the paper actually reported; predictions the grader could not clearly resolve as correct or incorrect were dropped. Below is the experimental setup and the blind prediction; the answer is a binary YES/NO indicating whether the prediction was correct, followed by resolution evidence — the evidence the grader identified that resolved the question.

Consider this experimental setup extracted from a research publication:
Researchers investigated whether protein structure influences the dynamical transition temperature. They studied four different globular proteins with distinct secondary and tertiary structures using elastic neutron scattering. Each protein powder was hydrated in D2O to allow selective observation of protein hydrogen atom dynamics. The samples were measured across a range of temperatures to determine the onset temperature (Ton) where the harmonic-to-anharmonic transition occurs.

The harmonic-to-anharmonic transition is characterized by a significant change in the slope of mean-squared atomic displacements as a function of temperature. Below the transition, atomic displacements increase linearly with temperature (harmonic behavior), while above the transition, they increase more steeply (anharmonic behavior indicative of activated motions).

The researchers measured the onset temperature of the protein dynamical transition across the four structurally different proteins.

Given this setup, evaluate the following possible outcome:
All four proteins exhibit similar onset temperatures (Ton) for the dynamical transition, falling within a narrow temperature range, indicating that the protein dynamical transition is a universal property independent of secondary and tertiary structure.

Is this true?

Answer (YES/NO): NO